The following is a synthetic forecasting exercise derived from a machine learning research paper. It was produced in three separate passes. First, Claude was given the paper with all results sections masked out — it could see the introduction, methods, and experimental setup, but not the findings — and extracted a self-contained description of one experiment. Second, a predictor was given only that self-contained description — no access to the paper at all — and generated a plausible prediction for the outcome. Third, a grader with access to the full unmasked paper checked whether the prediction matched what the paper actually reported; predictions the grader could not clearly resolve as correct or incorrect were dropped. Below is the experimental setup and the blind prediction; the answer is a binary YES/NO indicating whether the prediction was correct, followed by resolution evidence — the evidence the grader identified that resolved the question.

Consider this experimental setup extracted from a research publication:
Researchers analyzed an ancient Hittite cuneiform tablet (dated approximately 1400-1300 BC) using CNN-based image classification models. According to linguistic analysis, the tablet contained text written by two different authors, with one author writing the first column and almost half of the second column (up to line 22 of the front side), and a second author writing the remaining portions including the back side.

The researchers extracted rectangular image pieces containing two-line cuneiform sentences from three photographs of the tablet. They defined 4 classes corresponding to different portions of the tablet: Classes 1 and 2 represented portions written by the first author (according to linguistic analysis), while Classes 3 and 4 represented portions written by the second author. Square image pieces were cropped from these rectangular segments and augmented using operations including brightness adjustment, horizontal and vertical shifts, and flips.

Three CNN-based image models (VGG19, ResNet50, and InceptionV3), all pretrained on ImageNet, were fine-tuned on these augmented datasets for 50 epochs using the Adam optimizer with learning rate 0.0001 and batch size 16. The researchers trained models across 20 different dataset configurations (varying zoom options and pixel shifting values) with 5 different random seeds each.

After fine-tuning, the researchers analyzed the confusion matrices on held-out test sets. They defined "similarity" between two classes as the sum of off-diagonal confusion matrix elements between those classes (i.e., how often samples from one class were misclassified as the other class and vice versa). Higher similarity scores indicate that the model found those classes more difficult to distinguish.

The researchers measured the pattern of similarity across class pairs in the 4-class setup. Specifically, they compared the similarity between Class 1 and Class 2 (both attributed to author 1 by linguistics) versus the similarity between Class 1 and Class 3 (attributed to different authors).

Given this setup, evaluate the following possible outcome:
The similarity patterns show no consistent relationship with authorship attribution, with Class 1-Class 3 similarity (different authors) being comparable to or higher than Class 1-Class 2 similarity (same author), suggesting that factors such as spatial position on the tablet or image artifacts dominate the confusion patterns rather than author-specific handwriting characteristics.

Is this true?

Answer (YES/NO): NO